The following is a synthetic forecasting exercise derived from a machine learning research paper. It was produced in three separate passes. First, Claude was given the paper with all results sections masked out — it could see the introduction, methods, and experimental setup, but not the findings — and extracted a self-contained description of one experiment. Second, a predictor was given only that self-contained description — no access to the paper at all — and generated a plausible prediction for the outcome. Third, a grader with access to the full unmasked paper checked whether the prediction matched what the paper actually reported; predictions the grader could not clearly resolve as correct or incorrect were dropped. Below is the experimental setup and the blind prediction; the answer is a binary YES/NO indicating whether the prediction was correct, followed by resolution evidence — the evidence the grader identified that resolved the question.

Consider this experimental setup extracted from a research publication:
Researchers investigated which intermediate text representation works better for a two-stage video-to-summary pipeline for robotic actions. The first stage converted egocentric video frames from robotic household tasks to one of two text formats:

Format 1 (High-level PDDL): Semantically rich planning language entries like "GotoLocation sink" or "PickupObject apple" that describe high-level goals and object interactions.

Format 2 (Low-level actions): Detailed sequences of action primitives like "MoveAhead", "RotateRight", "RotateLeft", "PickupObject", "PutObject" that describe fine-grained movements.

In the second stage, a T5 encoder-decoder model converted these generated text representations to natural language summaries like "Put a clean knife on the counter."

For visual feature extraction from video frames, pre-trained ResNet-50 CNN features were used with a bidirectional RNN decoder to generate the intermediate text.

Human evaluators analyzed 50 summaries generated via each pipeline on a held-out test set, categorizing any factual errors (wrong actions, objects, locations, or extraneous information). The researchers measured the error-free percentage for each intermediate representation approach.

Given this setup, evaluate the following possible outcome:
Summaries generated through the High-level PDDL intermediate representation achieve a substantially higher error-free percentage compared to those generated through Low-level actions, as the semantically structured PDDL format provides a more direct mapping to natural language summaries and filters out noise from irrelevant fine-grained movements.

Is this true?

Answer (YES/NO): NO